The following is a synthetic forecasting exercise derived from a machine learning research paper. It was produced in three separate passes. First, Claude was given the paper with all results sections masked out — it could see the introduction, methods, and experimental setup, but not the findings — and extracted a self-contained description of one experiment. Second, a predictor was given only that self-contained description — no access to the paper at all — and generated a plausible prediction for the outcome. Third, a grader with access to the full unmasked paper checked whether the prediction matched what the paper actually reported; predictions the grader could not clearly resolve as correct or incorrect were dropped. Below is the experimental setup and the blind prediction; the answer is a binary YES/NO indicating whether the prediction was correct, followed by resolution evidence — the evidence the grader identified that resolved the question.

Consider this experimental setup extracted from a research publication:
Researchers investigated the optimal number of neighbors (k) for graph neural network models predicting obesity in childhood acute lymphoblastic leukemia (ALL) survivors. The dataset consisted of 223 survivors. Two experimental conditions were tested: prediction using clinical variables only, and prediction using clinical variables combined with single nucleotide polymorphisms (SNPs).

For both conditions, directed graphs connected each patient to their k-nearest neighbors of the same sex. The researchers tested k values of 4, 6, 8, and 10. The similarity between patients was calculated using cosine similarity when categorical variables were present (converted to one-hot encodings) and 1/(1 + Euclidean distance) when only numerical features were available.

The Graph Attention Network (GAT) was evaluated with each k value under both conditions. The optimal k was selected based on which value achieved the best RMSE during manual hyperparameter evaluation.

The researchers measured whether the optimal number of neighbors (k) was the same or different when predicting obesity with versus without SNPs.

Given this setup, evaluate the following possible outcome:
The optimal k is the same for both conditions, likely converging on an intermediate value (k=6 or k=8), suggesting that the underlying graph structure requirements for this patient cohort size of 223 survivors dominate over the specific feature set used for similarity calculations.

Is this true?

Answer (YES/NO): NO